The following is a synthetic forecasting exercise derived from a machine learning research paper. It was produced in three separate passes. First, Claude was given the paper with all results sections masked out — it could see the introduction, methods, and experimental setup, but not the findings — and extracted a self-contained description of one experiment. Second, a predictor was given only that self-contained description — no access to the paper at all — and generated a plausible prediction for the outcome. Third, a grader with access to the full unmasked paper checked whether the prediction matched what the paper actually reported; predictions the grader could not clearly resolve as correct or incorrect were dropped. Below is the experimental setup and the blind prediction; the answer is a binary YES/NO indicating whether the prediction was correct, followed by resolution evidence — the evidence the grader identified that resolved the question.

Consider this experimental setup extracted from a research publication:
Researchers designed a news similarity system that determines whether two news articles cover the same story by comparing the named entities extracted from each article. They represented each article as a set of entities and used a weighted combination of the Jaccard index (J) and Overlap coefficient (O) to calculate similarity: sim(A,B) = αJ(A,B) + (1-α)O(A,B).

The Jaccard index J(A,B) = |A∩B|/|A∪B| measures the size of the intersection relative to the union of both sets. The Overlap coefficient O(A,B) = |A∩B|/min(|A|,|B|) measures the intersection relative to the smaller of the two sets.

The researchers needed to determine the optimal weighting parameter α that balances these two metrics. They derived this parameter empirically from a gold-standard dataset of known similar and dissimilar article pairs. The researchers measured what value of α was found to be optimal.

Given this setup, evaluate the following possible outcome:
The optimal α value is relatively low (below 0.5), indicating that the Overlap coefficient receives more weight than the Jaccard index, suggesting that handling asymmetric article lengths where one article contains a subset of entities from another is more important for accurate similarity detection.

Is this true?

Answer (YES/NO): YES